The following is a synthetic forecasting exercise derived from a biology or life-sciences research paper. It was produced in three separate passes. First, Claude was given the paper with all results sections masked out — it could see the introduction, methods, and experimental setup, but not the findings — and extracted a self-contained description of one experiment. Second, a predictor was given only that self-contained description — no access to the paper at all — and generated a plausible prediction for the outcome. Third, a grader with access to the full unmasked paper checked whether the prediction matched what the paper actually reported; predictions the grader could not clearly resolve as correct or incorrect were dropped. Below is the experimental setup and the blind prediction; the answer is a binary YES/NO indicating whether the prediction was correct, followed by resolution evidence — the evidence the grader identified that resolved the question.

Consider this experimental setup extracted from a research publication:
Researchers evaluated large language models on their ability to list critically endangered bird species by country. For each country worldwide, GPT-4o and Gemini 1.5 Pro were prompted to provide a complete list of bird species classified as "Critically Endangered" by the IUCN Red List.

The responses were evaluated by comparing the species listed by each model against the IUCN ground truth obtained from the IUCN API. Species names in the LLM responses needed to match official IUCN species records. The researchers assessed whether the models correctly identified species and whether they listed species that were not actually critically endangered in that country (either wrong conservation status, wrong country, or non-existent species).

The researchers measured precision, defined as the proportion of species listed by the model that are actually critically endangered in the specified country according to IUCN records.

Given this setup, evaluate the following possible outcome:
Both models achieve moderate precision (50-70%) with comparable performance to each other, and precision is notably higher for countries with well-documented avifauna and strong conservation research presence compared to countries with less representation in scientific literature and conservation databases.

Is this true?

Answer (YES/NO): NO